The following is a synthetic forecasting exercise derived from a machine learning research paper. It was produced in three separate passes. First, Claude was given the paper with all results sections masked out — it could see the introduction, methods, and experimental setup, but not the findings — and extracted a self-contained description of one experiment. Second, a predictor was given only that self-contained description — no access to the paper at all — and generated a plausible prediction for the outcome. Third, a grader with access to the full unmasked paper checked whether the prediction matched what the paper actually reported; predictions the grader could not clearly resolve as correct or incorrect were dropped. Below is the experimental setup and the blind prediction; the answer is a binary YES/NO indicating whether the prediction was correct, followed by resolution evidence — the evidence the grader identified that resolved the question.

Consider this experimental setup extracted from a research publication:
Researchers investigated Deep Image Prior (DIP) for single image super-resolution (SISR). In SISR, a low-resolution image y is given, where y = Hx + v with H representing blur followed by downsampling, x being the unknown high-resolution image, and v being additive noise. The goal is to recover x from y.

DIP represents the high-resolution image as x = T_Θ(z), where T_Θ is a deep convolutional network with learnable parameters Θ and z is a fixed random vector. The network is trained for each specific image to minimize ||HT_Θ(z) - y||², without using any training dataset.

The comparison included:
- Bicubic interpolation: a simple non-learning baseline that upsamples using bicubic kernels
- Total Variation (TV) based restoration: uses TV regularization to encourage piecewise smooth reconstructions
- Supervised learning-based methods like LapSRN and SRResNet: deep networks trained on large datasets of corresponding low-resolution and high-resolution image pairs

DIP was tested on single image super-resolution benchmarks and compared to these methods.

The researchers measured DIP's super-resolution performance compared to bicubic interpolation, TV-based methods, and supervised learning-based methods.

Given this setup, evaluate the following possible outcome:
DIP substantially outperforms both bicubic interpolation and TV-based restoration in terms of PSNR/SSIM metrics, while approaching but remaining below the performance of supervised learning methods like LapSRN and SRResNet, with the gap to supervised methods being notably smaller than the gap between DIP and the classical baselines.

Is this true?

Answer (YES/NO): NO